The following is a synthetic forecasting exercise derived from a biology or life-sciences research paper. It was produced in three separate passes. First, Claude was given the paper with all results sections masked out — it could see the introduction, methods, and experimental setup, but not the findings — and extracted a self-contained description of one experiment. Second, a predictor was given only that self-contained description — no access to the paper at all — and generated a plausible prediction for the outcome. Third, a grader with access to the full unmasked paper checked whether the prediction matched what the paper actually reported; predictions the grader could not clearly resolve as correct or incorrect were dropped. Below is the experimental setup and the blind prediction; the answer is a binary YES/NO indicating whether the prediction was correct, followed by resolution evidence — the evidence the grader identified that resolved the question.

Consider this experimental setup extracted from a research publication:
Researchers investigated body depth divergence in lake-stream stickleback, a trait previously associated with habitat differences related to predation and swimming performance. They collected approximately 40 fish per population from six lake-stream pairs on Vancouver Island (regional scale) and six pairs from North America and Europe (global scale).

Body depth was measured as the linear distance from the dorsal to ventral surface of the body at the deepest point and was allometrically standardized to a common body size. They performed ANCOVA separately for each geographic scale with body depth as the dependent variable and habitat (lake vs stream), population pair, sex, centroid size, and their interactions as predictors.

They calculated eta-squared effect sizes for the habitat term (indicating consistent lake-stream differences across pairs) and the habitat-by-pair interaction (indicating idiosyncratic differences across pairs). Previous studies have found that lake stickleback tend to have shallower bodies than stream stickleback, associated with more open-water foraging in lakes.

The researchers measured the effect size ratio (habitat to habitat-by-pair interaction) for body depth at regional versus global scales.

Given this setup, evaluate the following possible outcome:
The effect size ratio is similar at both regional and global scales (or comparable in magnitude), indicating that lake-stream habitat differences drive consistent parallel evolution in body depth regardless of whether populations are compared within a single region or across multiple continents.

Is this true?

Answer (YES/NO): NO